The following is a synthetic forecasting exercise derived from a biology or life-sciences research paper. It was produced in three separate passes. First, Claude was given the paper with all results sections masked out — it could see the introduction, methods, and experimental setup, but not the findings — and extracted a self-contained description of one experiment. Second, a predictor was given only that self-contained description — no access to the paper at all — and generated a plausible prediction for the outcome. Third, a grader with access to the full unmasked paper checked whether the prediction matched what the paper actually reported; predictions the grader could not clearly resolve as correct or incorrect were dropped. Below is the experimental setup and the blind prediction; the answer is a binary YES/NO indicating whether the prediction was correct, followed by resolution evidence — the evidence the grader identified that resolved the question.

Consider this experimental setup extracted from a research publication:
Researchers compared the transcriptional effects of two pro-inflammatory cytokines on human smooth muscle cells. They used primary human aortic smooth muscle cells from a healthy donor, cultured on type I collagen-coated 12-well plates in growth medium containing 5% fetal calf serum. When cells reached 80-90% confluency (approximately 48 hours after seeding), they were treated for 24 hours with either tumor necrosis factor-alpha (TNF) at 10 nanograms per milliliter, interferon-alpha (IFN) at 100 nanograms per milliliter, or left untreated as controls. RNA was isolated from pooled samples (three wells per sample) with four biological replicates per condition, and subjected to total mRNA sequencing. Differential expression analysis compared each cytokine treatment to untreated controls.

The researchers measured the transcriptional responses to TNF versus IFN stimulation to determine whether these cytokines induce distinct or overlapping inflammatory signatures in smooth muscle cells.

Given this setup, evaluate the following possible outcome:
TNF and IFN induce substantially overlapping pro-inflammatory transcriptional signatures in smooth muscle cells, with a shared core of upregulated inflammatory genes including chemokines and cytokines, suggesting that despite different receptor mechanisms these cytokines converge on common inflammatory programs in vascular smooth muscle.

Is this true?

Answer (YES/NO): NO